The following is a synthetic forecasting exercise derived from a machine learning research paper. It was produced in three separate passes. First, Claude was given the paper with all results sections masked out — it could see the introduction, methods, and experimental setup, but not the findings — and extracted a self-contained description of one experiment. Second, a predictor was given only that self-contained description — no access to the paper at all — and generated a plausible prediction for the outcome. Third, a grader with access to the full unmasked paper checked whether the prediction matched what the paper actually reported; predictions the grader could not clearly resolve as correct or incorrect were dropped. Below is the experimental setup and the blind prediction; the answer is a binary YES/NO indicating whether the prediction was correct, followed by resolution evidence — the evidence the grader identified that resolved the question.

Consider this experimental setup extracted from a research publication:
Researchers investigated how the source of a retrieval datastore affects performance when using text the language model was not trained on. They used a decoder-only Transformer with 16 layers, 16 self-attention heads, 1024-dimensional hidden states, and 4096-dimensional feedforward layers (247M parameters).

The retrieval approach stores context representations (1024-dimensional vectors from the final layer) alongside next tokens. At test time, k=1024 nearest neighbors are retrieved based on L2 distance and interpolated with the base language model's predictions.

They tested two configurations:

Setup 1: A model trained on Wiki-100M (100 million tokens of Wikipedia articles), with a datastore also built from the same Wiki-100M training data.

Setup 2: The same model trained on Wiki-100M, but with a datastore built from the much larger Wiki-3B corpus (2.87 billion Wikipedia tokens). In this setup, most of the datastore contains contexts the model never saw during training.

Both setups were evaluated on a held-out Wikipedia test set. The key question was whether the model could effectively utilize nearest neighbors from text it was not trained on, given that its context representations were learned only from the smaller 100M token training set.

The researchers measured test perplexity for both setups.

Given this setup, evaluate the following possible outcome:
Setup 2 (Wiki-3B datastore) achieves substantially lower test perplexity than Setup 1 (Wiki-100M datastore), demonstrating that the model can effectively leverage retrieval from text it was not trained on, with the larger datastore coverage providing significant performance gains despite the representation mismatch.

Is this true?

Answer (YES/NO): YES